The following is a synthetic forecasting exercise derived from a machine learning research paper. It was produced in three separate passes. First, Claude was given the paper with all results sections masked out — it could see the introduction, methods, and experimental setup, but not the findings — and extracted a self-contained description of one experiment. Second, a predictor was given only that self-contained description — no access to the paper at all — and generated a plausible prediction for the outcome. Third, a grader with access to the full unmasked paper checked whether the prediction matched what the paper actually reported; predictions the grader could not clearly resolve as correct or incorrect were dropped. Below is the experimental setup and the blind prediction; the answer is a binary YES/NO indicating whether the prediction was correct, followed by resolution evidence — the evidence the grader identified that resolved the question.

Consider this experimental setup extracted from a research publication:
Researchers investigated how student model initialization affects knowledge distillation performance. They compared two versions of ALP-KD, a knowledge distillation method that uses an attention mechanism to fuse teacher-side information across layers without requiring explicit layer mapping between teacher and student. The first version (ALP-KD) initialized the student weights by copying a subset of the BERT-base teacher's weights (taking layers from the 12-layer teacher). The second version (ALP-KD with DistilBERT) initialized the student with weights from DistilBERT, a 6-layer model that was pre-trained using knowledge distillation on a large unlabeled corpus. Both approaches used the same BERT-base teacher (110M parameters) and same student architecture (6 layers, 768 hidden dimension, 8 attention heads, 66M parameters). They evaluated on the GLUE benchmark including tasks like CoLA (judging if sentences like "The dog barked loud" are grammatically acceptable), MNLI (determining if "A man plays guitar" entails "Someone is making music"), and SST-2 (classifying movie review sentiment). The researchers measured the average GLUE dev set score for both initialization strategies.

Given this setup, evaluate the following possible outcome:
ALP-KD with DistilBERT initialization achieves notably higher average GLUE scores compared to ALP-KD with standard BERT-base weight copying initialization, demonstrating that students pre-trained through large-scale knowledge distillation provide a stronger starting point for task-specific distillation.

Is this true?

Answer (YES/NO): NO